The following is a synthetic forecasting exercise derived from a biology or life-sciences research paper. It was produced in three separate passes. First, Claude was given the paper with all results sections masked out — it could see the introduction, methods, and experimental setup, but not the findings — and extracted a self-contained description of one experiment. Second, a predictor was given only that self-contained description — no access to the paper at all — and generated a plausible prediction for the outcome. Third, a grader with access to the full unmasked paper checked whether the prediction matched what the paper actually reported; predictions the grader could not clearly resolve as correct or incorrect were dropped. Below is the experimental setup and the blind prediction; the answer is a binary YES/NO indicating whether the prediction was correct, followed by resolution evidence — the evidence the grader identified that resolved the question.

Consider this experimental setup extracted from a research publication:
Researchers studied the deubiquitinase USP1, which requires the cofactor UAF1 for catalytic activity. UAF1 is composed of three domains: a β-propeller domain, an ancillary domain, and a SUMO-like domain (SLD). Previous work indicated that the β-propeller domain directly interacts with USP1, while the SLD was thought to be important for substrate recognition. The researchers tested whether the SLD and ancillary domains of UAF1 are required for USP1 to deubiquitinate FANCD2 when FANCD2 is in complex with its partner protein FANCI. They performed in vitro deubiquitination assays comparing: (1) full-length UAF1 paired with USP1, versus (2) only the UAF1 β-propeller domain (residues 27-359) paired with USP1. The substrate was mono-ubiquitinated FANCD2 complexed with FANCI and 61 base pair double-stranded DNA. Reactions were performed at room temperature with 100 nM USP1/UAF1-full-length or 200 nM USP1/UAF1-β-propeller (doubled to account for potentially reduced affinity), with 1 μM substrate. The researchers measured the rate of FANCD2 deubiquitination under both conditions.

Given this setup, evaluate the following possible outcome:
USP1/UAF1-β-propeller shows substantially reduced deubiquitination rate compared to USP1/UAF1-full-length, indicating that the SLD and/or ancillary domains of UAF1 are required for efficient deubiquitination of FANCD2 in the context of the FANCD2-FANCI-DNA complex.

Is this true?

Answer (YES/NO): YES